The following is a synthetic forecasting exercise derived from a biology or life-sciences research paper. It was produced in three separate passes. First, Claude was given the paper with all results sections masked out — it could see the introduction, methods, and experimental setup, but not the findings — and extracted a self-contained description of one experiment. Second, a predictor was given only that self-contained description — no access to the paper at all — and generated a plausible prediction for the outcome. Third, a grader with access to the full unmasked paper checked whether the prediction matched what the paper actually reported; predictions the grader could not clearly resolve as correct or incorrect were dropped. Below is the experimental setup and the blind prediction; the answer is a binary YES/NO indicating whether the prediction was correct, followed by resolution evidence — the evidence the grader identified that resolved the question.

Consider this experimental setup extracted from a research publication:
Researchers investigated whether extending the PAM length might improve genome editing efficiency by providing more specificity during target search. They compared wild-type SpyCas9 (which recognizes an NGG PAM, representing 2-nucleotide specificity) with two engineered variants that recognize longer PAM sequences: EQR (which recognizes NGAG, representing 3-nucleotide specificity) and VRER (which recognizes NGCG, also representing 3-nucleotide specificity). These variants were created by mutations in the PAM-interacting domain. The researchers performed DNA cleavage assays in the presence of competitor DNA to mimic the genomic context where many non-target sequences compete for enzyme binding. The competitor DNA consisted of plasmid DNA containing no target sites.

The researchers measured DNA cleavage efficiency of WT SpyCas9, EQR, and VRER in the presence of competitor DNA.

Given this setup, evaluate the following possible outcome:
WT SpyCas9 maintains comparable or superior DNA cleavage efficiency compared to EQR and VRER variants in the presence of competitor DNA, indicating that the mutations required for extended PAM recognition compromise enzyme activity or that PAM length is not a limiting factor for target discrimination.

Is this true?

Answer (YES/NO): YES